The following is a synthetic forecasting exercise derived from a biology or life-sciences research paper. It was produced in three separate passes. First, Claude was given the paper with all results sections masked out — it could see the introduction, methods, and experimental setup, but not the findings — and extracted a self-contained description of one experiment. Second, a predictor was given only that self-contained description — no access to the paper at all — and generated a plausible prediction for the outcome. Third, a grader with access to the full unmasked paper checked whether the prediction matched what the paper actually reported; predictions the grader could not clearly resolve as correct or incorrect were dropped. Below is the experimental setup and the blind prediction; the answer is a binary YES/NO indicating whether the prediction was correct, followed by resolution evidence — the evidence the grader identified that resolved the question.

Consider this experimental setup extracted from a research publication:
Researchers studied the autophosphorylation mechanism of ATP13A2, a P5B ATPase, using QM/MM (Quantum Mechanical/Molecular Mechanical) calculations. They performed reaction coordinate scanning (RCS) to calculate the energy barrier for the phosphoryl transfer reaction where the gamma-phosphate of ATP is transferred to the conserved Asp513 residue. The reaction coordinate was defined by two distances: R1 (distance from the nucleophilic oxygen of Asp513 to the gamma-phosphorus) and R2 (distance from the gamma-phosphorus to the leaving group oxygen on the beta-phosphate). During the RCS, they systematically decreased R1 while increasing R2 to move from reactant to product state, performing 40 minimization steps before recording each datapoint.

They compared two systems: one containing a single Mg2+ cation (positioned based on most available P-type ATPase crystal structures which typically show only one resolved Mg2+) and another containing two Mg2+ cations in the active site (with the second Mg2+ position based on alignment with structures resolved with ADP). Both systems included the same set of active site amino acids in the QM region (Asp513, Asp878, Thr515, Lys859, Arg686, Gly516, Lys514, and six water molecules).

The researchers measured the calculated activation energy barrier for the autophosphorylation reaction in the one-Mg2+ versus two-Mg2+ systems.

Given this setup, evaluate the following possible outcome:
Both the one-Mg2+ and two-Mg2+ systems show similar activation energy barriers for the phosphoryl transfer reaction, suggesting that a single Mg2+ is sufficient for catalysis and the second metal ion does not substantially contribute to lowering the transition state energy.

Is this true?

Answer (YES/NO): NO